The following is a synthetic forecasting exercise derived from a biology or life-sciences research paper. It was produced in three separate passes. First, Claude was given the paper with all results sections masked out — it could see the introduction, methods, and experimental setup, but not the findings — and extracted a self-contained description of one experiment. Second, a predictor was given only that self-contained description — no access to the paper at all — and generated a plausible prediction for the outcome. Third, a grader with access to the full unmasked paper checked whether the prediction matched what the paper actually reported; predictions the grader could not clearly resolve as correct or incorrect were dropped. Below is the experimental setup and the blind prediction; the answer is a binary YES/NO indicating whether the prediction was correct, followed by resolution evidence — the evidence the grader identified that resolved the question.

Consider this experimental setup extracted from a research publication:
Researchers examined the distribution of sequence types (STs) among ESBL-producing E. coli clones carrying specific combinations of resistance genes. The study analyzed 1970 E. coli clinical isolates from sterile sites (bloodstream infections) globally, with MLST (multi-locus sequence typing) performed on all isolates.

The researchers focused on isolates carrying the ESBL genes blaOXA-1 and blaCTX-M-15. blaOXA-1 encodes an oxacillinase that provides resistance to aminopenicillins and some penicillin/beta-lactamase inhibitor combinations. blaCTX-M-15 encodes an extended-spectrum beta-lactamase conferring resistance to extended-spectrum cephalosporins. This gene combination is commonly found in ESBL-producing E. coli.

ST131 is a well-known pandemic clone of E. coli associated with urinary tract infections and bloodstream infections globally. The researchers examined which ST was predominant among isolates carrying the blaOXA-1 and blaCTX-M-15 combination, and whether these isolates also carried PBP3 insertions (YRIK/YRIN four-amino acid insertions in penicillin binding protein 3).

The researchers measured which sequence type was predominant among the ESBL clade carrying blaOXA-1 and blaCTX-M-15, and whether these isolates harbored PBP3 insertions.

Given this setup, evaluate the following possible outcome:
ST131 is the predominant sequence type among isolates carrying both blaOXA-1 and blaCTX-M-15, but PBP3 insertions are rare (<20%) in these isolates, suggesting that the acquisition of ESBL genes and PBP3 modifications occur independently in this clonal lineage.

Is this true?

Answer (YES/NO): YES